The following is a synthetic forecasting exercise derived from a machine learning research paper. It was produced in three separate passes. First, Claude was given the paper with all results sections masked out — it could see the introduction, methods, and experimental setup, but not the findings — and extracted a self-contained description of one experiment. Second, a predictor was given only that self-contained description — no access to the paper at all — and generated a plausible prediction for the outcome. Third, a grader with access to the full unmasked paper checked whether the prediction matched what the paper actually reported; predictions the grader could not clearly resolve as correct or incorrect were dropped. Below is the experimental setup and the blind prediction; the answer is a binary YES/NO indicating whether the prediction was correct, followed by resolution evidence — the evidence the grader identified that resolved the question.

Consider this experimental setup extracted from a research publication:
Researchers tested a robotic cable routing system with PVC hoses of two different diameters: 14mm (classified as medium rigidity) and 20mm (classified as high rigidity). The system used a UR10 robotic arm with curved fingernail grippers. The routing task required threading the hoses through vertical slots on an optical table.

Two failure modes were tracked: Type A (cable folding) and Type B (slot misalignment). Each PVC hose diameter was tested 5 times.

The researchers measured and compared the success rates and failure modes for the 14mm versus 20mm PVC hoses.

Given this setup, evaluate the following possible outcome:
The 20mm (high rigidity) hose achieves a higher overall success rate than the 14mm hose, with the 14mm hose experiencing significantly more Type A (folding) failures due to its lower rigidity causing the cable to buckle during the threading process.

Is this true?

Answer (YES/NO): NO